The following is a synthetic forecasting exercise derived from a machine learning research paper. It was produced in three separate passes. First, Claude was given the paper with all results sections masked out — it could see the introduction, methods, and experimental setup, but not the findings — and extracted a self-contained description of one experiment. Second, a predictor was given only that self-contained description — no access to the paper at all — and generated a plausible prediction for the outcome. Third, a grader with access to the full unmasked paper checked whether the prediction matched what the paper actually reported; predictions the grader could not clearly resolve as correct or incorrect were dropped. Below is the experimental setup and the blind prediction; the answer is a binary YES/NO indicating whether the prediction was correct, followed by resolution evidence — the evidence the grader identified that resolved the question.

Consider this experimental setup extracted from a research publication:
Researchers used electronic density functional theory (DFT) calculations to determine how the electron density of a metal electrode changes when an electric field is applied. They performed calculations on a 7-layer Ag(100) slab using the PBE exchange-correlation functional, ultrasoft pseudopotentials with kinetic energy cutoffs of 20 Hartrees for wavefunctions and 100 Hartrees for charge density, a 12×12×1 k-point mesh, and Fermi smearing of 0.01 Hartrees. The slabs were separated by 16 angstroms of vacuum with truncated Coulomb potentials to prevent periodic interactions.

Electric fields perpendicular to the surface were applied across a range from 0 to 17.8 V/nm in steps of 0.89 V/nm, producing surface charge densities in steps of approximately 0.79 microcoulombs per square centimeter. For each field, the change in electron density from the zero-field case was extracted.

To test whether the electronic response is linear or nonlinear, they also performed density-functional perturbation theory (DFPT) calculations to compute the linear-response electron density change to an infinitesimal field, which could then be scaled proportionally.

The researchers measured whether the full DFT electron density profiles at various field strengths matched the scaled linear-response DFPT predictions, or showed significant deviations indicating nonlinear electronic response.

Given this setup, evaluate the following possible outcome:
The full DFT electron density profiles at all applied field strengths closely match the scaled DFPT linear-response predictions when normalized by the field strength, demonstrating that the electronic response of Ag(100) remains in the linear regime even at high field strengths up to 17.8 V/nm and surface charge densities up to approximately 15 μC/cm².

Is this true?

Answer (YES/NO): NO